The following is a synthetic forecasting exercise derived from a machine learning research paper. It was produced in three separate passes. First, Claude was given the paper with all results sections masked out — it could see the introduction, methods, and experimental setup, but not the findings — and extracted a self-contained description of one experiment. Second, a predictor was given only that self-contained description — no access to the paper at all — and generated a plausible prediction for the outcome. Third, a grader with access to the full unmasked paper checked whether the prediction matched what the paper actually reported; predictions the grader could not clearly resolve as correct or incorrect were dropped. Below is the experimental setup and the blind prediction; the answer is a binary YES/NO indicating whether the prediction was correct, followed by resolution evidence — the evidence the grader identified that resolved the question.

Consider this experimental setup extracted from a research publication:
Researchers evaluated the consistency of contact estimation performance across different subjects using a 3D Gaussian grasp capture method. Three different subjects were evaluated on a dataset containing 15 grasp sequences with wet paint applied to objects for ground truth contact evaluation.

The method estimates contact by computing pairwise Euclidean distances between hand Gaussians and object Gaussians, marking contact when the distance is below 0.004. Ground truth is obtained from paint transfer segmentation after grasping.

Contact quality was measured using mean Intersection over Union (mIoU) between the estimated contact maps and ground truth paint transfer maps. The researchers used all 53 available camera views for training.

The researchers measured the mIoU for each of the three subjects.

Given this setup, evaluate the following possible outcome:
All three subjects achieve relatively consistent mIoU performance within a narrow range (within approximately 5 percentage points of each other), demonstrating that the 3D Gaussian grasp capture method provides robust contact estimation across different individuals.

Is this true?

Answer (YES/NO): NO